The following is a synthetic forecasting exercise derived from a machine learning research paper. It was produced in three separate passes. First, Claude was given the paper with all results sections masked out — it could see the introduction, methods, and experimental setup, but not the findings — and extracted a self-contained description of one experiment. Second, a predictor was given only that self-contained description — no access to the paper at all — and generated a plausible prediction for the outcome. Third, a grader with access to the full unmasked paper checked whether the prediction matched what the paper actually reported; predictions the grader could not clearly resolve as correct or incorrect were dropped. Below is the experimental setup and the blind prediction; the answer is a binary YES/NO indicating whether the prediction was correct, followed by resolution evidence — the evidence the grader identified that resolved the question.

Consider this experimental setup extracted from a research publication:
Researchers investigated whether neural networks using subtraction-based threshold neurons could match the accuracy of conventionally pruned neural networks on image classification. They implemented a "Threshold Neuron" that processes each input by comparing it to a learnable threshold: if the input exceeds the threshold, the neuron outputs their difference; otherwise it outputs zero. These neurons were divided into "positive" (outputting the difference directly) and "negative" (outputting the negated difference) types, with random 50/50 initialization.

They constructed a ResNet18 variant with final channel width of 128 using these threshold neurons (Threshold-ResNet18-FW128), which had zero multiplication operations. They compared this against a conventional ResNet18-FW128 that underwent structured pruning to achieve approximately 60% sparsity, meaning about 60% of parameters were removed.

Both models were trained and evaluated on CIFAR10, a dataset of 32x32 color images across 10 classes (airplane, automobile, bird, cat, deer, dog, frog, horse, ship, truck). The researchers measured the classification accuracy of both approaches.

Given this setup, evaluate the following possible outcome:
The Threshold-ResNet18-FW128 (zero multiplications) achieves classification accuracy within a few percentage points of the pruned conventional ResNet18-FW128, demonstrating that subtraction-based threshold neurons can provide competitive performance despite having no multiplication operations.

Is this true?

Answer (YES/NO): YES